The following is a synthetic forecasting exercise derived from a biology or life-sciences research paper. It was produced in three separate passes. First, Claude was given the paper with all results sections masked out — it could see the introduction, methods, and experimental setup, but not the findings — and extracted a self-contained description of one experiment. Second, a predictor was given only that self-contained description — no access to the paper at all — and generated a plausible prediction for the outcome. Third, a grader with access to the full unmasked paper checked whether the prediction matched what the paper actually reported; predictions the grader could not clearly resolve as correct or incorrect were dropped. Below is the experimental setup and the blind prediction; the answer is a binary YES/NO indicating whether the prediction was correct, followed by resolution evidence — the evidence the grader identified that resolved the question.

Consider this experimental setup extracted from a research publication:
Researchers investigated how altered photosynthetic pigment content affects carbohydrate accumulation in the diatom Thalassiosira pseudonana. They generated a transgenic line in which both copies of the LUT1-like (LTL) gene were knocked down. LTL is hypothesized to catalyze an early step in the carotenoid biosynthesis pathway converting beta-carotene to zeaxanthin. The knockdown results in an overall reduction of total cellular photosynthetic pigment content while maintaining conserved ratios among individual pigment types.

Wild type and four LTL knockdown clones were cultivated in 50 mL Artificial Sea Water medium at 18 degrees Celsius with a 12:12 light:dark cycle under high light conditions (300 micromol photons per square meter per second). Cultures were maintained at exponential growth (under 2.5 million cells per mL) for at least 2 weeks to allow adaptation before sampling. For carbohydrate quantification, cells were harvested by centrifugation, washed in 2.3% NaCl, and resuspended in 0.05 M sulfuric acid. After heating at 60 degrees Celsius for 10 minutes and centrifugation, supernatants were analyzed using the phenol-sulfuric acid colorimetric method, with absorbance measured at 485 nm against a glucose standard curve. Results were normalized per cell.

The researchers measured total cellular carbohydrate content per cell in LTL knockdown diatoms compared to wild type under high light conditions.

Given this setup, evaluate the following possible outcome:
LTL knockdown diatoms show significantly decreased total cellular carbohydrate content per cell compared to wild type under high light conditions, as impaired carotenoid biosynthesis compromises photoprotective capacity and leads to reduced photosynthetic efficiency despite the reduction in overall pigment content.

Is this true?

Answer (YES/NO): NO